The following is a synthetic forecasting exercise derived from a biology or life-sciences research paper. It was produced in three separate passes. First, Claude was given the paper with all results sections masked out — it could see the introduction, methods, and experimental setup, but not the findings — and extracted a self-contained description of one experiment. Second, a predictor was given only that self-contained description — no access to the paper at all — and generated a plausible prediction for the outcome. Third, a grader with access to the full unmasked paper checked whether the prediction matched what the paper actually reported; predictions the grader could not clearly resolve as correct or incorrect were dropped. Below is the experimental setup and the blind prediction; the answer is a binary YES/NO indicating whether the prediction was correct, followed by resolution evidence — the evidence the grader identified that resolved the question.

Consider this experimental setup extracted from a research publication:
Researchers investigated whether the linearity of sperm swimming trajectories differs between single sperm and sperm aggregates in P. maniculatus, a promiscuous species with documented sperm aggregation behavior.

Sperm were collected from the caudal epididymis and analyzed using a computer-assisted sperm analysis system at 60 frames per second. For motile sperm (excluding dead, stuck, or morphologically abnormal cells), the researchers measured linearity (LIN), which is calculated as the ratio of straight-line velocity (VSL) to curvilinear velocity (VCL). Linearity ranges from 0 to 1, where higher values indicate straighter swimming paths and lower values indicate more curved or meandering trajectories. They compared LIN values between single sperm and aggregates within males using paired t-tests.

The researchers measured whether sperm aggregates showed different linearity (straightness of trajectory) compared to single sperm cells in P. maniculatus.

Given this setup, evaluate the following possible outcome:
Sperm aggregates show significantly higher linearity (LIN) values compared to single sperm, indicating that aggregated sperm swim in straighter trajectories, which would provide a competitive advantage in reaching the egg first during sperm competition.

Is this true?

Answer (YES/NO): NO